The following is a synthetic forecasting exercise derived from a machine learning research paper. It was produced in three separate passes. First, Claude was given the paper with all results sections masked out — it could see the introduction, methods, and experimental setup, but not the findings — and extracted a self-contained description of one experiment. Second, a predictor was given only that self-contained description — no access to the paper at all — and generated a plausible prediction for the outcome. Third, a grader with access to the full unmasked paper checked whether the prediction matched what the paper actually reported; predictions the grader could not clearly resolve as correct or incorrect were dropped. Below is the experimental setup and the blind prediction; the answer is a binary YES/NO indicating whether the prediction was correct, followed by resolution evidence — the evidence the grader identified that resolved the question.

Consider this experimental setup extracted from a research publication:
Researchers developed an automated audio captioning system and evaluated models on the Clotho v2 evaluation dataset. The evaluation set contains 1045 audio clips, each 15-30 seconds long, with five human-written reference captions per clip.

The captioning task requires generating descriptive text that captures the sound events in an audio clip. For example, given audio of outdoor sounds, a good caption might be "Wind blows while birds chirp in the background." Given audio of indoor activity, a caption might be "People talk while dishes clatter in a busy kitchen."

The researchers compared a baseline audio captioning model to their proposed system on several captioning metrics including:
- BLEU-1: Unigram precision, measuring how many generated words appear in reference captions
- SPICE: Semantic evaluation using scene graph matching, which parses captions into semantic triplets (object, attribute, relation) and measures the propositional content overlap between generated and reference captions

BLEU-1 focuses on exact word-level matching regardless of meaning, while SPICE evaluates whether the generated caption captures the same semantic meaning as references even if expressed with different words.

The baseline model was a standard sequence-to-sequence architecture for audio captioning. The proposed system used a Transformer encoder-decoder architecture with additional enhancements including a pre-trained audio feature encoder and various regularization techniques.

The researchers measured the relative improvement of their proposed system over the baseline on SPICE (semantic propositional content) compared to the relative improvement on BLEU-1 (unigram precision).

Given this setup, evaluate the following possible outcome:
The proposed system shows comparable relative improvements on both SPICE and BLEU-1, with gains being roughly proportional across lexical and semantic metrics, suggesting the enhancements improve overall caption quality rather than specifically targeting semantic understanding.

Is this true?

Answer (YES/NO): NO